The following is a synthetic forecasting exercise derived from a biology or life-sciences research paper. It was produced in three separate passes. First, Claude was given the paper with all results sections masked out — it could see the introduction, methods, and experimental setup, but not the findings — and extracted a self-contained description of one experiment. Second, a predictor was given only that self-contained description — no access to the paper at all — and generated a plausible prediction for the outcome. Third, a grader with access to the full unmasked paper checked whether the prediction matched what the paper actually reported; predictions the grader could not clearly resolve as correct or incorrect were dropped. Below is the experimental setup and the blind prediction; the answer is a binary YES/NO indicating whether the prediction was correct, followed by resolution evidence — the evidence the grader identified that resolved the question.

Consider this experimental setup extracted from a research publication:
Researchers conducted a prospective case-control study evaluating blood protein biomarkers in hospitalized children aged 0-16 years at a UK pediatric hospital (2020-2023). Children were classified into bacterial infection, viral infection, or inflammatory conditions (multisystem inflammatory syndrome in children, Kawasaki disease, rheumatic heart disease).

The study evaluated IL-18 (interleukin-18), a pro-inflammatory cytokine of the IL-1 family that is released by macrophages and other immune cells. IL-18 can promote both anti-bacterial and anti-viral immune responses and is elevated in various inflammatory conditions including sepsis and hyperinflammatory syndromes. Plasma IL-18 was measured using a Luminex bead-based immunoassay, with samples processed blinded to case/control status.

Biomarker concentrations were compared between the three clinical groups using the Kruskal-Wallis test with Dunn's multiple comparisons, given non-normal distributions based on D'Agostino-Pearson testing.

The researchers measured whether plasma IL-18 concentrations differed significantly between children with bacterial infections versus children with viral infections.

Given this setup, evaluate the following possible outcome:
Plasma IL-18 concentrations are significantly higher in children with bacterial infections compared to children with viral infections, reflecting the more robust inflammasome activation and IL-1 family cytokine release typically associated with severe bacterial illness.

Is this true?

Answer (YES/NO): NO